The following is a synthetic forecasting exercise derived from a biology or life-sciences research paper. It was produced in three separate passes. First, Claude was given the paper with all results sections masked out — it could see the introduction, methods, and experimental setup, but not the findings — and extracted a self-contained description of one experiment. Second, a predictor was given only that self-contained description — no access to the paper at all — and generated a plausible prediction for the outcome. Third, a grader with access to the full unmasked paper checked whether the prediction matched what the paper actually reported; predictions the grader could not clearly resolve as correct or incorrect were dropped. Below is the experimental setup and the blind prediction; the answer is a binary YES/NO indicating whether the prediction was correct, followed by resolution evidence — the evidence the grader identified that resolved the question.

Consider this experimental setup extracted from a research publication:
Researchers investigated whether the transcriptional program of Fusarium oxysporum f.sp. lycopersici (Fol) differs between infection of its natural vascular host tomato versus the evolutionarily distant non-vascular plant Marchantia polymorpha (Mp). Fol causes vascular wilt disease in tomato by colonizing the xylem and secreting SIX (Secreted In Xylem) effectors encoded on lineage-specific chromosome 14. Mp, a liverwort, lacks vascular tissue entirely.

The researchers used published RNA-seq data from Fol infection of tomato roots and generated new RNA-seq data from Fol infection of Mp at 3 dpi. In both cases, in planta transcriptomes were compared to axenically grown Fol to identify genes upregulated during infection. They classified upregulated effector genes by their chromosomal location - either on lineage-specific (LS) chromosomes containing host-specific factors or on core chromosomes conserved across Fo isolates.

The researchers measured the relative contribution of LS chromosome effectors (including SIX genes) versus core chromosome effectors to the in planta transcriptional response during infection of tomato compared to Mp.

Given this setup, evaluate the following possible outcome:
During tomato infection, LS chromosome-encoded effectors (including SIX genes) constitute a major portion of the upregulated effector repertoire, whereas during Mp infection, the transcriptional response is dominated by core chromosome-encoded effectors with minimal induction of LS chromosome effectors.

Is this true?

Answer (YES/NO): NO